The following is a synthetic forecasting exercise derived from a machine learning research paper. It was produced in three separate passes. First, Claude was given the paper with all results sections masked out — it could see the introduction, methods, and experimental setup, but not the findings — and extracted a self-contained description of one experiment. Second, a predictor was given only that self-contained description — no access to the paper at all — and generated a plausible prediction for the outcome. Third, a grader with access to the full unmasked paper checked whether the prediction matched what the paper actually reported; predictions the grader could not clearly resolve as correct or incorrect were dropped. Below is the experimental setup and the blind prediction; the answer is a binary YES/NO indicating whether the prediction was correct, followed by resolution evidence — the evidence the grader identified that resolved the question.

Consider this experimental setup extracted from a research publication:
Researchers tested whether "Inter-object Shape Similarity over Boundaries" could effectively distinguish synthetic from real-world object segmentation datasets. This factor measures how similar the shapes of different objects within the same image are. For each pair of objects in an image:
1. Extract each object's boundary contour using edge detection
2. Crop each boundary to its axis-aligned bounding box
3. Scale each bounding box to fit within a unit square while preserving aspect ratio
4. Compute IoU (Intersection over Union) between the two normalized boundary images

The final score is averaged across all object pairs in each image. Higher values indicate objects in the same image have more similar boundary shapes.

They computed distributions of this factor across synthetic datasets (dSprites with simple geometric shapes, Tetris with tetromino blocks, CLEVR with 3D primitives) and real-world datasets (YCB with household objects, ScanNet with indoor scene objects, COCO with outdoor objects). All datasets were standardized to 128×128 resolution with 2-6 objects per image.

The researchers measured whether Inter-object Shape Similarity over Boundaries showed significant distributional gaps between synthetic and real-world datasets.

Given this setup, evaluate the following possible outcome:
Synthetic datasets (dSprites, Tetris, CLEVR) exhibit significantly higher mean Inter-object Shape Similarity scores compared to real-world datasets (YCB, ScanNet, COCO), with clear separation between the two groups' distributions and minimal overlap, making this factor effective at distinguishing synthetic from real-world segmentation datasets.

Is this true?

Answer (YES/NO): NO